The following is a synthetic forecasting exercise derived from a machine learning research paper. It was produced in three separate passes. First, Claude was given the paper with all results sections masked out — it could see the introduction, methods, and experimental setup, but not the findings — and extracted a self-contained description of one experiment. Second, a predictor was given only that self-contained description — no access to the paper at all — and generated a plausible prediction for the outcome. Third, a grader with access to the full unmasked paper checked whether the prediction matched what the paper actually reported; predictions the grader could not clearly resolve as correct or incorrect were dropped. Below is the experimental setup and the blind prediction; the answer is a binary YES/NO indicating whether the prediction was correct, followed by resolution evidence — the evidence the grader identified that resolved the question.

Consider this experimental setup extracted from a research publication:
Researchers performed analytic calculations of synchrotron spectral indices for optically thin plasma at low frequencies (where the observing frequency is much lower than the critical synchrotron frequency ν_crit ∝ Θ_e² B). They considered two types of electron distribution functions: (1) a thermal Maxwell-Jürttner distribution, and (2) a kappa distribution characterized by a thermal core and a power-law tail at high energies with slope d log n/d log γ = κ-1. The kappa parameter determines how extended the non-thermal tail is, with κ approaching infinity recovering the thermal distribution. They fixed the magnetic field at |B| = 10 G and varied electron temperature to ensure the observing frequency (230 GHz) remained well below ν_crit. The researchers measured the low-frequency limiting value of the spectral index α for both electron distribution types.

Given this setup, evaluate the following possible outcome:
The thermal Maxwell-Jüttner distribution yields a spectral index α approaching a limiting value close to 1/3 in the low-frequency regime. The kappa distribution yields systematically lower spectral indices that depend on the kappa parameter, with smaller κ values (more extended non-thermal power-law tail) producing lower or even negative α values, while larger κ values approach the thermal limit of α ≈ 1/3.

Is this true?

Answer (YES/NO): NO